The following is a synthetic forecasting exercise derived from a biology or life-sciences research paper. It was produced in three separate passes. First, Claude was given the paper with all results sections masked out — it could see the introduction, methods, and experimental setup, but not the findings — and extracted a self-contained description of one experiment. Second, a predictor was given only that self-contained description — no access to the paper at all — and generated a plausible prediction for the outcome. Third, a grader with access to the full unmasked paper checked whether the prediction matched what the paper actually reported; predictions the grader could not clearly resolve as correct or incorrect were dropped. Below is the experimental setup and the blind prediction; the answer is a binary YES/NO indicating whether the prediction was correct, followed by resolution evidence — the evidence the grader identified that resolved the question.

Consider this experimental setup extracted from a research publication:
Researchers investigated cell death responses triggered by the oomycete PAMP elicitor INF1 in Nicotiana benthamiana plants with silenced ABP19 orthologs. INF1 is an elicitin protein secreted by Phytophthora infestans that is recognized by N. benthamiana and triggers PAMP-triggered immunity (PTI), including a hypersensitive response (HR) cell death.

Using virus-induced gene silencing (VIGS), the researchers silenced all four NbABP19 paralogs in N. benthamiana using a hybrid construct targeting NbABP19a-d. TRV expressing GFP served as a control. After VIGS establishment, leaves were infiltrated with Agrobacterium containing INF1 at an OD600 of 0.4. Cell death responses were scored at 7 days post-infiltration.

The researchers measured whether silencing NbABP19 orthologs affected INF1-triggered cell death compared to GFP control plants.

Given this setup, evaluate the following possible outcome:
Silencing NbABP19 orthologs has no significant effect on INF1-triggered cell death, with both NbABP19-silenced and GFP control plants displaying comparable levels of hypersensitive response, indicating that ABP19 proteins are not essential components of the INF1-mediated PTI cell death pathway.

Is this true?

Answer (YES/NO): YES